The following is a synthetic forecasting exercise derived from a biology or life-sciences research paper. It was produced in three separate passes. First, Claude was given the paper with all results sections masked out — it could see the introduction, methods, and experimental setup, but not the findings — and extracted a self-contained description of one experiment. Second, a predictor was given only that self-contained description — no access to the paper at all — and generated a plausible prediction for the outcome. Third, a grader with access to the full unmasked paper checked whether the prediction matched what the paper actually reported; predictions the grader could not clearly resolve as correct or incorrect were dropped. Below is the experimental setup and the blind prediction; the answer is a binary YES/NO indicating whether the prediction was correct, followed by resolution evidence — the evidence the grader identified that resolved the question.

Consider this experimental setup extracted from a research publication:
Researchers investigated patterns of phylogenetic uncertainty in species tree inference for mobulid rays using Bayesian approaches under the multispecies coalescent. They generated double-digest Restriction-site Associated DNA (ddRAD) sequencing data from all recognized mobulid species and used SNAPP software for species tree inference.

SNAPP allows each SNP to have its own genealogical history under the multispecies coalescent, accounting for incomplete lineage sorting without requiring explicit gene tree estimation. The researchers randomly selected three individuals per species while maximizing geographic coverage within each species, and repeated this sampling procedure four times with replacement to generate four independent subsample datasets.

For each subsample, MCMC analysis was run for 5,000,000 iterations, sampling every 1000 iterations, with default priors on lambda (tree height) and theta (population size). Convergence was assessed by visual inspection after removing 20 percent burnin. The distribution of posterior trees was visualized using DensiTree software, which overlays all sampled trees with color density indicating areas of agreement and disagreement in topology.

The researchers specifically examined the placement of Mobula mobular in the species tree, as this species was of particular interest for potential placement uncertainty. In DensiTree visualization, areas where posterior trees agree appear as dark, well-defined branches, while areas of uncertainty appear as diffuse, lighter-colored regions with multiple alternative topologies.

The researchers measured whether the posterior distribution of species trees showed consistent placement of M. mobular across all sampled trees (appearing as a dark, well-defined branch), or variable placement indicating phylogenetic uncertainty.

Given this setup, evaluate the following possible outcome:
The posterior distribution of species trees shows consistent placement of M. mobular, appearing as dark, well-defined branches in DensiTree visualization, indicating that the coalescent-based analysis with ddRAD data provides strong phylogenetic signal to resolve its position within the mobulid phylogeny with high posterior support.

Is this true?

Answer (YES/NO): NO